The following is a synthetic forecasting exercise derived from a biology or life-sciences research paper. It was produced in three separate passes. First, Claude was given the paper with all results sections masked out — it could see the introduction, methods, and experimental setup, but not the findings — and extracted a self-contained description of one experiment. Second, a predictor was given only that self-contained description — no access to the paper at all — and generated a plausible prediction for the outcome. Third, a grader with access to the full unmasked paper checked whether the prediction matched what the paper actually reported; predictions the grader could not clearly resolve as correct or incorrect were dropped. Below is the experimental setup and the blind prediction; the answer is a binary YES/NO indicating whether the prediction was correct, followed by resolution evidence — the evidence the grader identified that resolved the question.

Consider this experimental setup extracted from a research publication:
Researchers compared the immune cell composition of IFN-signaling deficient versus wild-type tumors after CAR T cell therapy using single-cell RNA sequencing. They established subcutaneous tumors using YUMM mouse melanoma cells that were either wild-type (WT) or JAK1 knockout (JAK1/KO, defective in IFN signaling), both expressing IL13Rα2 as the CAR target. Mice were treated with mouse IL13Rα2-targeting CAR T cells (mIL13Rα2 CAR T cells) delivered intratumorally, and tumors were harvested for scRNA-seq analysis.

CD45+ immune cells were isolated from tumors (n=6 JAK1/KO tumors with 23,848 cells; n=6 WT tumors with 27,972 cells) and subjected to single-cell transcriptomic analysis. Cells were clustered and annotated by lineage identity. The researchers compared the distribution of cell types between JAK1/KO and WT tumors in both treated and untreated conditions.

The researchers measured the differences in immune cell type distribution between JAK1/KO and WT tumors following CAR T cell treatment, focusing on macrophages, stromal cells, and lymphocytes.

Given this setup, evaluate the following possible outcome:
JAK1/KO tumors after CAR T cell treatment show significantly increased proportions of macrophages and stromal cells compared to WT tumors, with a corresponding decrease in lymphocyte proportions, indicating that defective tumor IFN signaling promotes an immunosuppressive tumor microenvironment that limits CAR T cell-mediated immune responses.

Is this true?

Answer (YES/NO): YES